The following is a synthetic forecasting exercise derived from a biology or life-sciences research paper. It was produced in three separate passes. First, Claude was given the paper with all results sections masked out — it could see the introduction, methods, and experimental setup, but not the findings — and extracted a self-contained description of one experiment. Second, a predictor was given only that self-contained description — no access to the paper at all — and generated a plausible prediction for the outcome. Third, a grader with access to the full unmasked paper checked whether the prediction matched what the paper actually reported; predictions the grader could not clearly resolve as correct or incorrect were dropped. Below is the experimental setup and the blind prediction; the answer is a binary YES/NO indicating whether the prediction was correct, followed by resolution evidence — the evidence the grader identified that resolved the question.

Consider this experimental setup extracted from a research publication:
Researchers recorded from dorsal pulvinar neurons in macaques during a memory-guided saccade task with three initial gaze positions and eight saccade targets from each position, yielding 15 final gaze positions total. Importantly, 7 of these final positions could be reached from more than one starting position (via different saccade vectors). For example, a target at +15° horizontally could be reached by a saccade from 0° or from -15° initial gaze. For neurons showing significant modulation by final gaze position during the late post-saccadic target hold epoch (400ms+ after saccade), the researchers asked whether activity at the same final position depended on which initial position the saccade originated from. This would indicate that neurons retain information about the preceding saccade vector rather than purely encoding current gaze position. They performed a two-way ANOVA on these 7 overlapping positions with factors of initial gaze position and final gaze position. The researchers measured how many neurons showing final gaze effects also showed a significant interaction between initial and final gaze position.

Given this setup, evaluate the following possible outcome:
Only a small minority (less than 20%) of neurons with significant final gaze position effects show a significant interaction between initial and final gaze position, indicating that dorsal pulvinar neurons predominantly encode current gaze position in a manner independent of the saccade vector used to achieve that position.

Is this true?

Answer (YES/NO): YES